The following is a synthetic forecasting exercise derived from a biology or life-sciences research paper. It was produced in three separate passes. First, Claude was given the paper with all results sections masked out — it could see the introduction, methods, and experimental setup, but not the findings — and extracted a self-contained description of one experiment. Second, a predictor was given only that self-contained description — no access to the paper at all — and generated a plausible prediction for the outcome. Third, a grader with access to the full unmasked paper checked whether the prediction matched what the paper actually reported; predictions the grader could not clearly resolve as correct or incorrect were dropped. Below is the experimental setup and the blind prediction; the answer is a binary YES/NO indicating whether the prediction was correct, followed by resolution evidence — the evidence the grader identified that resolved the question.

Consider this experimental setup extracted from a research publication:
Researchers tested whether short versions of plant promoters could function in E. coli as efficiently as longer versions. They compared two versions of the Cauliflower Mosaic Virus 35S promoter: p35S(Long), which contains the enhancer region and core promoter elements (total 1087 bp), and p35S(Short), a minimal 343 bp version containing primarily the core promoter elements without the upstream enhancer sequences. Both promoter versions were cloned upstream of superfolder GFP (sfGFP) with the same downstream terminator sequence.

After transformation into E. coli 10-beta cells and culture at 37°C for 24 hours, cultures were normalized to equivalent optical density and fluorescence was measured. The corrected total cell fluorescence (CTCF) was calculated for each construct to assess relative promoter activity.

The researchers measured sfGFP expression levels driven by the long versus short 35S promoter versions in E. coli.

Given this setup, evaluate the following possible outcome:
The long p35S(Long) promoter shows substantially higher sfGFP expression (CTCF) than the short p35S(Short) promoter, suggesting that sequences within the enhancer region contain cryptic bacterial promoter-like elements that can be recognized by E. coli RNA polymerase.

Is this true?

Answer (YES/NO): NO